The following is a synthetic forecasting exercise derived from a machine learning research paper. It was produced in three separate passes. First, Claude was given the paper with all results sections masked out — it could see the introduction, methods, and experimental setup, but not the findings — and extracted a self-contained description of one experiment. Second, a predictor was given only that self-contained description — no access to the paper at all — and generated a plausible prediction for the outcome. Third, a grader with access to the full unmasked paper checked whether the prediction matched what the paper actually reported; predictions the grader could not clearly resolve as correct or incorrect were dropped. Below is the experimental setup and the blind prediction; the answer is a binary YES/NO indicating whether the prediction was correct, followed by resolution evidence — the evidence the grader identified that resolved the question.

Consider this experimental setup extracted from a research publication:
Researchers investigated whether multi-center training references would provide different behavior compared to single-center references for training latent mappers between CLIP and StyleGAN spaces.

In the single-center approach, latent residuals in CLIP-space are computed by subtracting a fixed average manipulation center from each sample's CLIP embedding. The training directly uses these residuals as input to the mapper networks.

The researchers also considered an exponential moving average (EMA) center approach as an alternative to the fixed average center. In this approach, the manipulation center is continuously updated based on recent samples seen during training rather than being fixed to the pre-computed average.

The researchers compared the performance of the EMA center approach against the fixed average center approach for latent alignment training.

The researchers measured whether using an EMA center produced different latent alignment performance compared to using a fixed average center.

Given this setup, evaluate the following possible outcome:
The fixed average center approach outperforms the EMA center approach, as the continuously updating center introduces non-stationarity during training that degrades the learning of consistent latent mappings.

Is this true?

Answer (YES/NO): NO